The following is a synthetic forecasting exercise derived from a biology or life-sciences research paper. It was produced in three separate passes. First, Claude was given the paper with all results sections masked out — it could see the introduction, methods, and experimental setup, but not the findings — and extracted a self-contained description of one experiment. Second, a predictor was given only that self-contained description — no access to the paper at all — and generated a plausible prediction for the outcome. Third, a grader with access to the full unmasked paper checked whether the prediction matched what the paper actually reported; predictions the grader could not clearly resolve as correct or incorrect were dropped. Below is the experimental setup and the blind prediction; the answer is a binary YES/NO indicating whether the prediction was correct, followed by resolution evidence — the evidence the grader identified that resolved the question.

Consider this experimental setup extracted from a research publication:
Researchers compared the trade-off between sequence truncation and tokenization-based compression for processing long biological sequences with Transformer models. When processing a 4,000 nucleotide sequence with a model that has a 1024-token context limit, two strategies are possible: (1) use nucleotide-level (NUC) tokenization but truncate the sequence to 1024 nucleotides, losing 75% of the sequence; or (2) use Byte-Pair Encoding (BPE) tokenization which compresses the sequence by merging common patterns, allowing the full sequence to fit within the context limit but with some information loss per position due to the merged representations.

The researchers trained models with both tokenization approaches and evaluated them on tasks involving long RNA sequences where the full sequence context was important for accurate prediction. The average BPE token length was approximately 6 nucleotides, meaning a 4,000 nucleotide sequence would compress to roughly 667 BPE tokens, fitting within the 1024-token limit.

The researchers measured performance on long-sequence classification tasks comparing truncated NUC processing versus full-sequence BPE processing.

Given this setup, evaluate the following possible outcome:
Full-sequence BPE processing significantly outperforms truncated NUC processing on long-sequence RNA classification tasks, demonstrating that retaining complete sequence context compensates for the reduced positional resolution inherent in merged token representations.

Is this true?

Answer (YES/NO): YES